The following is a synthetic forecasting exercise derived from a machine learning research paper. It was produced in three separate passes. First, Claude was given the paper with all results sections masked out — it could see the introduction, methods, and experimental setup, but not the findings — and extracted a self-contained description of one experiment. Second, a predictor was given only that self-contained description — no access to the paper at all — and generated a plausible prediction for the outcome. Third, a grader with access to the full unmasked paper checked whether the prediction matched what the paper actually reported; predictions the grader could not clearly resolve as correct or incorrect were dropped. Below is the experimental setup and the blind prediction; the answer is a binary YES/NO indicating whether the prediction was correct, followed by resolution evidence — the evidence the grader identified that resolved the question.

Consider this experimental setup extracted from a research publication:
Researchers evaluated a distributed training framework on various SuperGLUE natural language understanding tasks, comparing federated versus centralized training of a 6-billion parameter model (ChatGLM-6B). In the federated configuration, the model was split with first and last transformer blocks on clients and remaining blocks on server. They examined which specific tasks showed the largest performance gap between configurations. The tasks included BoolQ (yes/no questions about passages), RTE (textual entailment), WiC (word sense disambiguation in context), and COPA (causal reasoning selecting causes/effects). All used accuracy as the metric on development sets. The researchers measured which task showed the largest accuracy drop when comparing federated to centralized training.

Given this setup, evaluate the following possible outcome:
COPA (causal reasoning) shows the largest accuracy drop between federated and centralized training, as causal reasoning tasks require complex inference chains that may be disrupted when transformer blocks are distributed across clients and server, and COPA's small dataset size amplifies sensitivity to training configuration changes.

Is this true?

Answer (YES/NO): NO